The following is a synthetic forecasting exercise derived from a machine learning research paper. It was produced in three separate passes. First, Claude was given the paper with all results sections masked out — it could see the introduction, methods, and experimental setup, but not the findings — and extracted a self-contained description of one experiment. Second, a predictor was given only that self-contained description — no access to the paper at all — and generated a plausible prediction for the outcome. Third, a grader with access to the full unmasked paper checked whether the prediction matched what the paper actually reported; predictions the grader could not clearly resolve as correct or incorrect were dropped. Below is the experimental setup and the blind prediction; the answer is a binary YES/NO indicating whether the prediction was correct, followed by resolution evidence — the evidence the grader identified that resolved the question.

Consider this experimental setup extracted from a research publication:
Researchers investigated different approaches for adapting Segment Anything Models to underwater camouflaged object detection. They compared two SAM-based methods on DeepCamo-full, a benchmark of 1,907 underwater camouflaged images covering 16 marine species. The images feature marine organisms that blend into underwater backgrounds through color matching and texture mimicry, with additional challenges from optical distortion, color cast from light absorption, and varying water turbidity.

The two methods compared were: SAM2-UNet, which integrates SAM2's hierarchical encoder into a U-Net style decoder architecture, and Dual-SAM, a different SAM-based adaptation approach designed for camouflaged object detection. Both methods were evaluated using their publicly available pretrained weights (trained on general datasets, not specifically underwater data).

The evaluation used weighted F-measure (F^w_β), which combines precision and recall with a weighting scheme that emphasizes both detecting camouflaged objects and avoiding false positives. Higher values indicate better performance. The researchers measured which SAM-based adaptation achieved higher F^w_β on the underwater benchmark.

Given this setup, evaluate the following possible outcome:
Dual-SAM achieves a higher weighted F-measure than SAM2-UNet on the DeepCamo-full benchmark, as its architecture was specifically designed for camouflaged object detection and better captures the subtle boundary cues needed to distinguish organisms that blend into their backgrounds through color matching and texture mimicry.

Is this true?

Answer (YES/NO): NO